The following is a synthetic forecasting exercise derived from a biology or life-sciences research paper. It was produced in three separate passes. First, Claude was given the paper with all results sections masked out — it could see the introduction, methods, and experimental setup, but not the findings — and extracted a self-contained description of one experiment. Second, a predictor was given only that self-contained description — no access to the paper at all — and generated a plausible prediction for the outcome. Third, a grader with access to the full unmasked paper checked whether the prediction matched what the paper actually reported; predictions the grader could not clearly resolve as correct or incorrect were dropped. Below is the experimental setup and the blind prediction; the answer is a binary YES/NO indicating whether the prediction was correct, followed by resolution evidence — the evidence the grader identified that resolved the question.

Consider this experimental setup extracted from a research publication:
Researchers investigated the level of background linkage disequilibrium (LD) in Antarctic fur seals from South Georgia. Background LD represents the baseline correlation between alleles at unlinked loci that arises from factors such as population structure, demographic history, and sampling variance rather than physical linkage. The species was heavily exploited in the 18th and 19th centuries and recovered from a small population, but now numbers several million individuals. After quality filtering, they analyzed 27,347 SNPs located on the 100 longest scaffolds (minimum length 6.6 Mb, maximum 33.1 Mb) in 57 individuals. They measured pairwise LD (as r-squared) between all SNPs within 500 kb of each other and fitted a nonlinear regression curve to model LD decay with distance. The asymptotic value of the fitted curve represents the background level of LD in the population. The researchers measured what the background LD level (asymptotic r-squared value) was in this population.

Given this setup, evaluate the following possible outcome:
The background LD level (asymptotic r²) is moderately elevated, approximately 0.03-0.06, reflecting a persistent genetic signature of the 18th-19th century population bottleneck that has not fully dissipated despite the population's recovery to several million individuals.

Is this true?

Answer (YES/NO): NO